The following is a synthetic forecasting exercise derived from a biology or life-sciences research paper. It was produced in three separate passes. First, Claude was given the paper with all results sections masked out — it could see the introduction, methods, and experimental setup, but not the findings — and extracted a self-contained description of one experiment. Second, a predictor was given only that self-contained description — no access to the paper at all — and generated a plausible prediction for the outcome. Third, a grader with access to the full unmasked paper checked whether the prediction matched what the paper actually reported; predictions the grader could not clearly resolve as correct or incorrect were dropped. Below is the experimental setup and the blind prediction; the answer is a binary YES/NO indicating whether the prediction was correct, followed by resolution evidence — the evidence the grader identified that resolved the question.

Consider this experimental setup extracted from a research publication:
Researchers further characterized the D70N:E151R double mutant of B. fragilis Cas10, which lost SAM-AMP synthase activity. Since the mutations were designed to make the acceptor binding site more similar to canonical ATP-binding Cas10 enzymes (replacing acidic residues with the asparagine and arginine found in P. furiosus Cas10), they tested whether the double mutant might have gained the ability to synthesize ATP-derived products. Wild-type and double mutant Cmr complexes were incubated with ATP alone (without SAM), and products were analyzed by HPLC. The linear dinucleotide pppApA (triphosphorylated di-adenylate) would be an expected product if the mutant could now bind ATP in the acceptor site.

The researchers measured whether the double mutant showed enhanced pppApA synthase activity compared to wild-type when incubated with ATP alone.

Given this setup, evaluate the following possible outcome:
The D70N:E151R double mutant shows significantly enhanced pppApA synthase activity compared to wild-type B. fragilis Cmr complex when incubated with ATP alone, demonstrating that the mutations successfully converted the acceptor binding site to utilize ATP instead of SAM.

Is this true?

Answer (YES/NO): YES